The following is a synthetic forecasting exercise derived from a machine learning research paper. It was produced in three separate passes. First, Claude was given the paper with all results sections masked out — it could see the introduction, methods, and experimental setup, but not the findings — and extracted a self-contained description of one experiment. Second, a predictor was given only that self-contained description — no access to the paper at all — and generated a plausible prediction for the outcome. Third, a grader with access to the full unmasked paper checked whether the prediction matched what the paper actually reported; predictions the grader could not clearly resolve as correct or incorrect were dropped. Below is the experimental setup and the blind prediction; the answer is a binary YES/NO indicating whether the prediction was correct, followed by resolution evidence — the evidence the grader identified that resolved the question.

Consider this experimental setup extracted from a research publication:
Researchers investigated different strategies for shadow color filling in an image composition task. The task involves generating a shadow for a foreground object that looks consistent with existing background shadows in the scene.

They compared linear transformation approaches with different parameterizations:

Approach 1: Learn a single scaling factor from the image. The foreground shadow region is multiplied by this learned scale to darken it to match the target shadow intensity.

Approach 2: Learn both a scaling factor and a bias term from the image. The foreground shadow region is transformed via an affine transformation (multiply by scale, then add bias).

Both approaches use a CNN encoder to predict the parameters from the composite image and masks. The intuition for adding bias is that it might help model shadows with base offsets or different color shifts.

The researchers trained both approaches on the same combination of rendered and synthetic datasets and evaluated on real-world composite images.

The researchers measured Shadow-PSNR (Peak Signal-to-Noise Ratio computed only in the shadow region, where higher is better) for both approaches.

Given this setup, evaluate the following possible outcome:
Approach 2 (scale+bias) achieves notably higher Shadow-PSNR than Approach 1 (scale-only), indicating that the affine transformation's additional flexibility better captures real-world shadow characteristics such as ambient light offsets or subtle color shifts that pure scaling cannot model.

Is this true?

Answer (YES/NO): NO